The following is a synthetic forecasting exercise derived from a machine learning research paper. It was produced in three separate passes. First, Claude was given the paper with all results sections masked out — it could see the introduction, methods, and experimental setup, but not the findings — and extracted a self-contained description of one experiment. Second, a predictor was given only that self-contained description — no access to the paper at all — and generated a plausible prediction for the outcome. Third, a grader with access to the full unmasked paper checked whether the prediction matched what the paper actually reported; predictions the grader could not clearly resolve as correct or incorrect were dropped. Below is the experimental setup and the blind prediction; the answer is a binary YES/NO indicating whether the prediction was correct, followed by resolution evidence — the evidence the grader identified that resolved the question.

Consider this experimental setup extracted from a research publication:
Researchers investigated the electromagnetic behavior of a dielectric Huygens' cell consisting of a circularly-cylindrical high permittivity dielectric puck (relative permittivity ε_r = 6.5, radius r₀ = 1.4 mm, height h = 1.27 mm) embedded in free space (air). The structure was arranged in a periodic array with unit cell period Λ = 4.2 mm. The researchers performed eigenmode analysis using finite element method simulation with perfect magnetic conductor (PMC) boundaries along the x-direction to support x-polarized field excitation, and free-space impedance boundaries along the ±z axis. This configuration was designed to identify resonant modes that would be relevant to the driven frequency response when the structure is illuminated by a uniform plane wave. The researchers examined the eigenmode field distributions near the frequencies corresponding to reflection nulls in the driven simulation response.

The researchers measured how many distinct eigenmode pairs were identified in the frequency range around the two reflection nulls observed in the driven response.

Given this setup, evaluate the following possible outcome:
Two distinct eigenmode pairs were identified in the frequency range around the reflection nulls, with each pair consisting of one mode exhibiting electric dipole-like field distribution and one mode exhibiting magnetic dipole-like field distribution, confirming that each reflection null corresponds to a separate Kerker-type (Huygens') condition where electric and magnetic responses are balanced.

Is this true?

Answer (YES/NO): YES